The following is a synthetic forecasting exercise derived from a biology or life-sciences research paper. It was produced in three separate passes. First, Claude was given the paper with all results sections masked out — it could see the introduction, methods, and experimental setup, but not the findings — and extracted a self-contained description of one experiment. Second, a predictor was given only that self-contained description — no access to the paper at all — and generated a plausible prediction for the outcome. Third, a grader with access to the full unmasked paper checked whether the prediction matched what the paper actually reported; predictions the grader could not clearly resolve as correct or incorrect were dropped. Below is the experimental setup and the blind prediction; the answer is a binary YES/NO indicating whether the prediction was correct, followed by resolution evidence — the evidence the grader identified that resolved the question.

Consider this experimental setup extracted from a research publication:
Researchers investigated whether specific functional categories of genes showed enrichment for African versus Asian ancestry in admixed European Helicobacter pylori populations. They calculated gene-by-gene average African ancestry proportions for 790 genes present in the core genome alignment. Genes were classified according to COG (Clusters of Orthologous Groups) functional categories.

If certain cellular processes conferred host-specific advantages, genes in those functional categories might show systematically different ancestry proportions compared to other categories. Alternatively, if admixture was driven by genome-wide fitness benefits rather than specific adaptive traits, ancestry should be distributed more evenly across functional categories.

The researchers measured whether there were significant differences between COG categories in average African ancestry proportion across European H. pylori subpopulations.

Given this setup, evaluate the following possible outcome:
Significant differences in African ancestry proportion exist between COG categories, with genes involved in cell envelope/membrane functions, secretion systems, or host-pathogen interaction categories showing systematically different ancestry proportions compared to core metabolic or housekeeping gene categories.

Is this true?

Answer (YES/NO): NO